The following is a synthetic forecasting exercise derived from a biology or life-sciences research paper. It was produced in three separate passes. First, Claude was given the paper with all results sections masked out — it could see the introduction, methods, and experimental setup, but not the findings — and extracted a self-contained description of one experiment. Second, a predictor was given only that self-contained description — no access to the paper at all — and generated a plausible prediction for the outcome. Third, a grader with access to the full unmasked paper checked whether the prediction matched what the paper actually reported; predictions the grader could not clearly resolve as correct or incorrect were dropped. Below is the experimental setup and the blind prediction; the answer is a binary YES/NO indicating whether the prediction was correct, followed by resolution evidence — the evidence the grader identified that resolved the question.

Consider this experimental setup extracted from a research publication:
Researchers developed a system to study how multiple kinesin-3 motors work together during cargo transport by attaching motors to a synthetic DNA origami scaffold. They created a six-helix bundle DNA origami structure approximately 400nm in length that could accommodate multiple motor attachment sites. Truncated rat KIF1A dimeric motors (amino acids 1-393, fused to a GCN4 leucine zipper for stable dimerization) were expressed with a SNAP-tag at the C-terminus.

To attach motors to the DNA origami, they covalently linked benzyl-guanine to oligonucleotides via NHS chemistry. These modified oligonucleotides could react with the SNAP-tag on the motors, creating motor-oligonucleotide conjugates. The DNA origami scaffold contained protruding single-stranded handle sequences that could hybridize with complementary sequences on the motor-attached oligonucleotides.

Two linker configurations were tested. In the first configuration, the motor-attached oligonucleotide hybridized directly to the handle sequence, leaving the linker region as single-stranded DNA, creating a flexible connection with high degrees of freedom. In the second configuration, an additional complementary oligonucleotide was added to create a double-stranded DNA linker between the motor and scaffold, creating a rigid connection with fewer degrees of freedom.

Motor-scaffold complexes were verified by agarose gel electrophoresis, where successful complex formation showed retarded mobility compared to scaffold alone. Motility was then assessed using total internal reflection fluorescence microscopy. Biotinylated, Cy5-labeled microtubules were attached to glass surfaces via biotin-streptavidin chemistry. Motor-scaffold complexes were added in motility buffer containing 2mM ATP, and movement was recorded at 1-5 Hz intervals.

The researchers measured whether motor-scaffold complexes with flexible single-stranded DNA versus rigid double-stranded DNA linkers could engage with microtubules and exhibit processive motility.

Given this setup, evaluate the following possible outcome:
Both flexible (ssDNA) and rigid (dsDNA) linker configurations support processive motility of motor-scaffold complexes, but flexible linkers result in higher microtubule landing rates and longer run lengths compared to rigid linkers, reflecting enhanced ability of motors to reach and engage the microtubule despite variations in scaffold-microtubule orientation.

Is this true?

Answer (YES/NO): NO